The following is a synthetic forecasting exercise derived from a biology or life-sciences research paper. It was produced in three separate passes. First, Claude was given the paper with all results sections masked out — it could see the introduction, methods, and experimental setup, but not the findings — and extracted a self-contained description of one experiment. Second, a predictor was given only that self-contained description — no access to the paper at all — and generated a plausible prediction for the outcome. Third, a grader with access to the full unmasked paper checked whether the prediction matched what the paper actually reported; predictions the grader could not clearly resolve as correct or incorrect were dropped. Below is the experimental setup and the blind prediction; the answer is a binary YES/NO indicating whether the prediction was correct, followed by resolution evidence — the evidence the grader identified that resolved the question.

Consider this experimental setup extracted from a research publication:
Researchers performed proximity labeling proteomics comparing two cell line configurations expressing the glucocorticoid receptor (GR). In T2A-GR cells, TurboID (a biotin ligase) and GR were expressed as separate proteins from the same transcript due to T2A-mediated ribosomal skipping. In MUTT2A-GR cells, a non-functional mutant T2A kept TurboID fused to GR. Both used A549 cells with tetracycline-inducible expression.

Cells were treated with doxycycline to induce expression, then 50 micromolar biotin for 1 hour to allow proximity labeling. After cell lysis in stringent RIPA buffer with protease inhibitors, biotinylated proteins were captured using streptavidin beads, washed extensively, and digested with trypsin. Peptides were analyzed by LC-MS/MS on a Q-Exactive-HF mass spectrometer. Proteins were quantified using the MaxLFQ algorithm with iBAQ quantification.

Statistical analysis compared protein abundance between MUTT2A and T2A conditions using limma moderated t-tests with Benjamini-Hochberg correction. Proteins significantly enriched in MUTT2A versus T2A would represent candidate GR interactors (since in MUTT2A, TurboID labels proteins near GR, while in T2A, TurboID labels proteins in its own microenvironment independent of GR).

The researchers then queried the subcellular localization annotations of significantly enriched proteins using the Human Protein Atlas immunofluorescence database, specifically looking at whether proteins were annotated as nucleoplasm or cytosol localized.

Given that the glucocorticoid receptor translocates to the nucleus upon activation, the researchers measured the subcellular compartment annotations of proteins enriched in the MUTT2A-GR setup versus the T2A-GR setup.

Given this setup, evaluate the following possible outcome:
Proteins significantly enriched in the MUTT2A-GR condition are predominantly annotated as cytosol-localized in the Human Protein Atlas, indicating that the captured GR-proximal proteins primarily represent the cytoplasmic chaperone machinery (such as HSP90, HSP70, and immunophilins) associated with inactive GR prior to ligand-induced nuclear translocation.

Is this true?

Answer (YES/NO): NO